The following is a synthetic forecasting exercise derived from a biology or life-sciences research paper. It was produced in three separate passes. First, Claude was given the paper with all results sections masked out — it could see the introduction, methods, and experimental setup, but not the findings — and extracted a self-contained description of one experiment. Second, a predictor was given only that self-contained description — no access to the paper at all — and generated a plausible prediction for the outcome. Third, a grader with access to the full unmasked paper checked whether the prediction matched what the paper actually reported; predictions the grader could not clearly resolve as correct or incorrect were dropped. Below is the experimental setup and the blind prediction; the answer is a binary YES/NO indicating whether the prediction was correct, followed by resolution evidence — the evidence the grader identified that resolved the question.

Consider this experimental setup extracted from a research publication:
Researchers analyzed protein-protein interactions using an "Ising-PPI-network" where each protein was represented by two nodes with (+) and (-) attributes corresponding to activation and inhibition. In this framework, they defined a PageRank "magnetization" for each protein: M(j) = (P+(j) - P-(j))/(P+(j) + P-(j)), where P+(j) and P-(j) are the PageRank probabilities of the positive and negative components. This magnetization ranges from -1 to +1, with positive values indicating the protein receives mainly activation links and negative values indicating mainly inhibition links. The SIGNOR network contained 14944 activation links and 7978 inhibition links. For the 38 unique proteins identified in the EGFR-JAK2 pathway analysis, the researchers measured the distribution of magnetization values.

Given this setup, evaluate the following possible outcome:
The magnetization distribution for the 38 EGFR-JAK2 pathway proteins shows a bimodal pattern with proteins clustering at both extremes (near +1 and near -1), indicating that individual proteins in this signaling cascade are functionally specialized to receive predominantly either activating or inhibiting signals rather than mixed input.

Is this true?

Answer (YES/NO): NO